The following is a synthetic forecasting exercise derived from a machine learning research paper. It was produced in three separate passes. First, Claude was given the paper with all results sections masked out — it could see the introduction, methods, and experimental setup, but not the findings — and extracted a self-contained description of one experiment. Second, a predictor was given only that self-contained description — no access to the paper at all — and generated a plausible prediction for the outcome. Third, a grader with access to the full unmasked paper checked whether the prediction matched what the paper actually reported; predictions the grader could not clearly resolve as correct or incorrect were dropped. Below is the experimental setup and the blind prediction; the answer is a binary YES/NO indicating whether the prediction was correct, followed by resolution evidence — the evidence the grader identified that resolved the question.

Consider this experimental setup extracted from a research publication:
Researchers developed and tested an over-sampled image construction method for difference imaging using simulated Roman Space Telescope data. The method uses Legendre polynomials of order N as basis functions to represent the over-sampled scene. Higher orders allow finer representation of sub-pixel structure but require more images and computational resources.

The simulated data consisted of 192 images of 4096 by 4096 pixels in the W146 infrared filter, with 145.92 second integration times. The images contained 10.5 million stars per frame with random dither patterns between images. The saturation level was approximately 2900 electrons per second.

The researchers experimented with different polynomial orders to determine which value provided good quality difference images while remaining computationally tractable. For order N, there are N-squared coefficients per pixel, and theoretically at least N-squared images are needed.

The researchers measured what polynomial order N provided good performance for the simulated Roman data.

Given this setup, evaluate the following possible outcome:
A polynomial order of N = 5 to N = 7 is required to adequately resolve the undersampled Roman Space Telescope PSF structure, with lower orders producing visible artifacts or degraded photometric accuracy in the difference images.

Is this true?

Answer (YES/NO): NO